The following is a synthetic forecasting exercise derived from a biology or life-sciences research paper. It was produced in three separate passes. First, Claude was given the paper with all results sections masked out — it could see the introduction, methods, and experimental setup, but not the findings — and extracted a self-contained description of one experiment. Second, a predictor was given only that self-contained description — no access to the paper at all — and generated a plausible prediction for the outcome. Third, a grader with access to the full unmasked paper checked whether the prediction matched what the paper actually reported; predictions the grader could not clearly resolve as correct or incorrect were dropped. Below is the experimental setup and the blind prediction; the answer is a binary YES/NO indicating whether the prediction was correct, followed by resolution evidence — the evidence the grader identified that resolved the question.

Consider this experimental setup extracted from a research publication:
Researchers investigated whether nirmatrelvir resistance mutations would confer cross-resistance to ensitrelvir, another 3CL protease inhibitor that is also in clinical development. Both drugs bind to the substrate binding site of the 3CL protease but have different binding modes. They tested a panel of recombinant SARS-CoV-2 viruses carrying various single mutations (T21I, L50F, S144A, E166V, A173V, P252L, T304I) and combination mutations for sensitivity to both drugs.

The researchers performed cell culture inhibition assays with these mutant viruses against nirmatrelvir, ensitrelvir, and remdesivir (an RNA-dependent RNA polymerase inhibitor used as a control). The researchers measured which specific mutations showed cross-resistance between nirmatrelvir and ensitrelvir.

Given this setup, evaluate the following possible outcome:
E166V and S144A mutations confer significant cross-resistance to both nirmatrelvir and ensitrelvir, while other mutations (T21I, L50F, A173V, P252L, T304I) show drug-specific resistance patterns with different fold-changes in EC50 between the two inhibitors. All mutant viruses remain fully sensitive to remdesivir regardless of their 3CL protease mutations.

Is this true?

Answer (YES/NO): NO